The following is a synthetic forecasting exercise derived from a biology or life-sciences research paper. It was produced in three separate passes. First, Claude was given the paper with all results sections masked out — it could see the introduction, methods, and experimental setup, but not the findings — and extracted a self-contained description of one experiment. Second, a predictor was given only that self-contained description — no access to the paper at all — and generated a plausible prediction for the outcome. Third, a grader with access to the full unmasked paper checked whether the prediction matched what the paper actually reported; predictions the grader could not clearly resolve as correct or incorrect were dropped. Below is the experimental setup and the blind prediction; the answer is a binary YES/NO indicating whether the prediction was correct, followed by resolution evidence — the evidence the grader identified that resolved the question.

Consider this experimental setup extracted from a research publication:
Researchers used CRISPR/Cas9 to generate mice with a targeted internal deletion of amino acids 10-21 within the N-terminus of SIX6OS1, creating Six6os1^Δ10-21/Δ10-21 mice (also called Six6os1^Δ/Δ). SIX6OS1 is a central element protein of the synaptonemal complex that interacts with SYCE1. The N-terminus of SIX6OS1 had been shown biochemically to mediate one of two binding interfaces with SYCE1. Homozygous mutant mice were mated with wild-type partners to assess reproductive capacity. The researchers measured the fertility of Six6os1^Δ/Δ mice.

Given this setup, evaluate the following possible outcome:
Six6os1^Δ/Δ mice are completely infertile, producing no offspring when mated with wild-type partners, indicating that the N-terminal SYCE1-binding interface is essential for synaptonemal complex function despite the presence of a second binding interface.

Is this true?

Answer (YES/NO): YES